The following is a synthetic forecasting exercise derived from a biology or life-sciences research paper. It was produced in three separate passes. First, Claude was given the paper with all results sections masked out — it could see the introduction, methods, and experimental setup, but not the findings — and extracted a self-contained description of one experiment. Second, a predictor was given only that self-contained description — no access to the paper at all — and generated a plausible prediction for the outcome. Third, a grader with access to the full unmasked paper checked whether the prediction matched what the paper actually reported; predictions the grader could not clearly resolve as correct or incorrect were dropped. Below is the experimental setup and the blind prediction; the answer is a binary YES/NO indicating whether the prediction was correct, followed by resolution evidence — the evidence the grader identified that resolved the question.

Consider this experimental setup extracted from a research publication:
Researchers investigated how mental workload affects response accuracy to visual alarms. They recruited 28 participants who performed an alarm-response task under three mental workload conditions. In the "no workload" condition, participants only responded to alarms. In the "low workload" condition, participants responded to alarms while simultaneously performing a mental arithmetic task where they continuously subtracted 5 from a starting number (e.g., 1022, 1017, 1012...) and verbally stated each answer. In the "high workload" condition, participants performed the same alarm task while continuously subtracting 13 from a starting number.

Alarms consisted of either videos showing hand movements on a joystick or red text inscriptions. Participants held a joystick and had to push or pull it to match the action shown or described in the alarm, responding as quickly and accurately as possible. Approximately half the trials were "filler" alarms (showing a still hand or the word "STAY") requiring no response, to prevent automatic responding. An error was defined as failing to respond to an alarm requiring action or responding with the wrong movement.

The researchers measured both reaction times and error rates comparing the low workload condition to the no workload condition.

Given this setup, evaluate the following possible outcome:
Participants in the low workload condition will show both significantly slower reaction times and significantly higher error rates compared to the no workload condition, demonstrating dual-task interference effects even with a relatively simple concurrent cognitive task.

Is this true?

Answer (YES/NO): NO